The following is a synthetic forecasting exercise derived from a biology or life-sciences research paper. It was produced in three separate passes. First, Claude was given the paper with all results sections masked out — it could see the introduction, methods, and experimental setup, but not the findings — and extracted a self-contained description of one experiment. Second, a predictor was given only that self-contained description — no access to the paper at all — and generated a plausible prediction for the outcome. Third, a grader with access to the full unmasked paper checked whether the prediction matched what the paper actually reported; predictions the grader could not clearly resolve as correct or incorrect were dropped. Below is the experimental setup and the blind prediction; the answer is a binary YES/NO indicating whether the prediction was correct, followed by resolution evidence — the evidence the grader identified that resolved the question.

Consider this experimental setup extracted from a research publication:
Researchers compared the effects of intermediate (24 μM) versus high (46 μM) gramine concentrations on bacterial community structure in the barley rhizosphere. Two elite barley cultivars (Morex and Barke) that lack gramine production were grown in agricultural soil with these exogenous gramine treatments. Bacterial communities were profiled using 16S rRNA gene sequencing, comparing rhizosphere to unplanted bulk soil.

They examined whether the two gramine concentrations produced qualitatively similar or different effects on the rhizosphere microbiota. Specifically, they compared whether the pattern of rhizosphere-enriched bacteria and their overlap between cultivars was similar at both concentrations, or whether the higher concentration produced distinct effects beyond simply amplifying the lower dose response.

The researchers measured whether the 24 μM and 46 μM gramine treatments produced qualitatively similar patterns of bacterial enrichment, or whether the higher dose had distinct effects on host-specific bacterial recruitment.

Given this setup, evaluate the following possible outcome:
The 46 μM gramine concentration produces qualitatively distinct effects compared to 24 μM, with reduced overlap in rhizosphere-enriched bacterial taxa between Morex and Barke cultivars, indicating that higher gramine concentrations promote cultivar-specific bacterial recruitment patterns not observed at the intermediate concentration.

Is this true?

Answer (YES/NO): NO